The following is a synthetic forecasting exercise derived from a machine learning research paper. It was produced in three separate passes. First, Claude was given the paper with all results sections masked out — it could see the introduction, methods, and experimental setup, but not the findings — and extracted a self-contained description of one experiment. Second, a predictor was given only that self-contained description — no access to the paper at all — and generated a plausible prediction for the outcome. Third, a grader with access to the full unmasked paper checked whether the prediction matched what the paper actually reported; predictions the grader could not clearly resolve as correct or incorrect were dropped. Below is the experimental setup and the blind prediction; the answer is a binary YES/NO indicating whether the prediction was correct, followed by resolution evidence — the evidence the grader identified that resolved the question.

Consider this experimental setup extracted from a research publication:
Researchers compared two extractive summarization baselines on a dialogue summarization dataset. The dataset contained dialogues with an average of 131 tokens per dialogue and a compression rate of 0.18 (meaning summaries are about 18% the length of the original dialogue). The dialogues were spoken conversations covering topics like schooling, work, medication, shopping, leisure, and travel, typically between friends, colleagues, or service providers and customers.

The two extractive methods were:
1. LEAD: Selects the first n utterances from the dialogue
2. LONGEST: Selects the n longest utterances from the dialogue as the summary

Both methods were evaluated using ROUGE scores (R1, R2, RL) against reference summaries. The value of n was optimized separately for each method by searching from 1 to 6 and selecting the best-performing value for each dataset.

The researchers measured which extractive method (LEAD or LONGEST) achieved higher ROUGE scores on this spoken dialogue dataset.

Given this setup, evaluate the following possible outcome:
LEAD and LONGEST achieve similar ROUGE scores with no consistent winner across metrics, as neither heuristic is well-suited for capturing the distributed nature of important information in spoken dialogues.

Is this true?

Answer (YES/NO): NO